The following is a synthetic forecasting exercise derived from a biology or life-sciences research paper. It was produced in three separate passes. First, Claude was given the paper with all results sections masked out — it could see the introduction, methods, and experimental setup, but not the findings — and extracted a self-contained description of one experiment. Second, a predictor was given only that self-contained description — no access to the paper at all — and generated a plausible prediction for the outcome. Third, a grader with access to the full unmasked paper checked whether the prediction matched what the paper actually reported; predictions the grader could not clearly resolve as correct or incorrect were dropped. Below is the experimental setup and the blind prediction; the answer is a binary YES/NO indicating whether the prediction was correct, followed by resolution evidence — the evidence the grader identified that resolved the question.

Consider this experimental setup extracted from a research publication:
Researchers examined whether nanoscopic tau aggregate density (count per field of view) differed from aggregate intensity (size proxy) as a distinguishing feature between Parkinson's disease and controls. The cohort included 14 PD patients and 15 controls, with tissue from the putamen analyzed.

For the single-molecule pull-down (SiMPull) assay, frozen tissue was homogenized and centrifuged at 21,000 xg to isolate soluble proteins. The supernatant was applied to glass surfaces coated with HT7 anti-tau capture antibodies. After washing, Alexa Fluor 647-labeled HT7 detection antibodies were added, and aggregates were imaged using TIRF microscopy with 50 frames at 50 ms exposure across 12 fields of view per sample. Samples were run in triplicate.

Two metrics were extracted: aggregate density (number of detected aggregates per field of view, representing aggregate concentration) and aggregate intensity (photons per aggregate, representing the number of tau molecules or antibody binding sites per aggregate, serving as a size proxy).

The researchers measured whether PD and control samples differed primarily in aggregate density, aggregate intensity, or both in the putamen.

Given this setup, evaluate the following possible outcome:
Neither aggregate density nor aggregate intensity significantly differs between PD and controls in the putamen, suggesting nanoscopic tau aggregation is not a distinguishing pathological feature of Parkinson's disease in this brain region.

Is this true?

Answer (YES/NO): NO